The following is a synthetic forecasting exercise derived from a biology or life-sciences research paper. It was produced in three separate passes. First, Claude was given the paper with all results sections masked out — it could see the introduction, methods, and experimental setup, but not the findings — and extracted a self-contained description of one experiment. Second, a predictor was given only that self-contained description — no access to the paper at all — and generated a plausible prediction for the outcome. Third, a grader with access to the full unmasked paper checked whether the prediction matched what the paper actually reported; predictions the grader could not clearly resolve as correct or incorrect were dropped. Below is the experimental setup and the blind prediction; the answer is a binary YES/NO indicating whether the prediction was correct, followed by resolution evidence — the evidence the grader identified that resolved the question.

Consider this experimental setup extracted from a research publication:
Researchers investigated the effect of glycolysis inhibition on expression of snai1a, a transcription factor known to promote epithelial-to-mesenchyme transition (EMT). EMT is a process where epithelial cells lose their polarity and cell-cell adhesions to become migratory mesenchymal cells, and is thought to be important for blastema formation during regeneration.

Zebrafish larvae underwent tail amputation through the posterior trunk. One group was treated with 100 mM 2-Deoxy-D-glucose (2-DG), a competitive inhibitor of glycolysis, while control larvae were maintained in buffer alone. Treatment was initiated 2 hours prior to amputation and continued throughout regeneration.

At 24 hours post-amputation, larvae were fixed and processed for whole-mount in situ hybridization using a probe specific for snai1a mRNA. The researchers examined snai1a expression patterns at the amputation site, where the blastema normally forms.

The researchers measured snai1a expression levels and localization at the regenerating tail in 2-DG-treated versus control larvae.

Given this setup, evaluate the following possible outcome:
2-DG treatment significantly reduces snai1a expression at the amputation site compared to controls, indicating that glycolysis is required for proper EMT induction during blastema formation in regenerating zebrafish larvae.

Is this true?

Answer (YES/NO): YES